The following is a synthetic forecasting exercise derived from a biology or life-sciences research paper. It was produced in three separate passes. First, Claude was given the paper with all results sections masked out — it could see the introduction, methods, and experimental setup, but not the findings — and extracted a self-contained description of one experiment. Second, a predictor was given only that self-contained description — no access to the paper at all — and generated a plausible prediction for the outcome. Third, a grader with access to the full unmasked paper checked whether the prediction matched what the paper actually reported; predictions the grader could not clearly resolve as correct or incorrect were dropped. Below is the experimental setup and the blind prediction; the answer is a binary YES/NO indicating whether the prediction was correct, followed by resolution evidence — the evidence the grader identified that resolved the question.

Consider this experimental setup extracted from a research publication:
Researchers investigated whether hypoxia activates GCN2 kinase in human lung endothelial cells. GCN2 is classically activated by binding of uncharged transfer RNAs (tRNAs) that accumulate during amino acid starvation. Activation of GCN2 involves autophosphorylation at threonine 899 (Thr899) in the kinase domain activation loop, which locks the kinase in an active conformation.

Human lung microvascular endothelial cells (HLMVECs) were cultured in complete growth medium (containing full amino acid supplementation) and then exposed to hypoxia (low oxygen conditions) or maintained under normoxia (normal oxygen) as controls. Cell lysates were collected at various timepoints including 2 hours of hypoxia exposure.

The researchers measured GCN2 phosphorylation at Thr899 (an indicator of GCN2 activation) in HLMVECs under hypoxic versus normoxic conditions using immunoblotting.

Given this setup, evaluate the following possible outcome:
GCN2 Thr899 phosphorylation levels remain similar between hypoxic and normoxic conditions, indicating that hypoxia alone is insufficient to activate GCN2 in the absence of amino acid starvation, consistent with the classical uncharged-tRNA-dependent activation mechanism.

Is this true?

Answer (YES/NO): NO